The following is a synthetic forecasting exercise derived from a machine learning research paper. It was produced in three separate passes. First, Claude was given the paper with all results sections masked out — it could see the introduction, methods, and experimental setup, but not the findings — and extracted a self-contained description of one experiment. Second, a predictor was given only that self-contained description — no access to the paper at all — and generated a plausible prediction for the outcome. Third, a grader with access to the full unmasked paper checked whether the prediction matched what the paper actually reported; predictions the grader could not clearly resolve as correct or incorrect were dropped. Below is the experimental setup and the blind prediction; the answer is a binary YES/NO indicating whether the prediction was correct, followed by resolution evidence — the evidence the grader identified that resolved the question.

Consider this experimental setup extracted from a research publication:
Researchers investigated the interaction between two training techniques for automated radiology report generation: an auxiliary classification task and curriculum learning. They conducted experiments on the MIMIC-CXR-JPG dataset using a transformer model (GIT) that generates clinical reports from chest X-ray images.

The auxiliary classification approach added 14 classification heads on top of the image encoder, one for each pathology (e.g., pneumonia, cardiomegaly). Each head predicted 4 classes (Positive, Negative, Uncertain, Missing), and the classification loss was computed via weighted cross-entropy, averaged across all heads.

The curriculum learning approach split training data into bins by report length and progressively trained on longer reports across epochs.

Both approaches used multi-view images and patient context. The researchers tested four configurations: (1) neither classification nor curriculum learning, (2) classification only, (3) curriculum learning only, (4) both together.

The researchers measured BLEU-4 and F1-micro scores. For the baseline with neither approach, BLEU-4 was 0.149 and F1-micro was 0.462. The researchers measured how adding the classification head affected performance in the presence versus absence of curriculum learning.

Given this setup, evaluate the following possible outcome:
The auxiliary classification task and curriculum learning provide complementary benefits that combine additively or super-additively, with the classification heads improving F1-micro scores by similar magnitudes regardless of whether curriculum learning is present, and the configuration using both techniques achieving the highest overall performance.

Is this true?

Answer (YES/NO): NO